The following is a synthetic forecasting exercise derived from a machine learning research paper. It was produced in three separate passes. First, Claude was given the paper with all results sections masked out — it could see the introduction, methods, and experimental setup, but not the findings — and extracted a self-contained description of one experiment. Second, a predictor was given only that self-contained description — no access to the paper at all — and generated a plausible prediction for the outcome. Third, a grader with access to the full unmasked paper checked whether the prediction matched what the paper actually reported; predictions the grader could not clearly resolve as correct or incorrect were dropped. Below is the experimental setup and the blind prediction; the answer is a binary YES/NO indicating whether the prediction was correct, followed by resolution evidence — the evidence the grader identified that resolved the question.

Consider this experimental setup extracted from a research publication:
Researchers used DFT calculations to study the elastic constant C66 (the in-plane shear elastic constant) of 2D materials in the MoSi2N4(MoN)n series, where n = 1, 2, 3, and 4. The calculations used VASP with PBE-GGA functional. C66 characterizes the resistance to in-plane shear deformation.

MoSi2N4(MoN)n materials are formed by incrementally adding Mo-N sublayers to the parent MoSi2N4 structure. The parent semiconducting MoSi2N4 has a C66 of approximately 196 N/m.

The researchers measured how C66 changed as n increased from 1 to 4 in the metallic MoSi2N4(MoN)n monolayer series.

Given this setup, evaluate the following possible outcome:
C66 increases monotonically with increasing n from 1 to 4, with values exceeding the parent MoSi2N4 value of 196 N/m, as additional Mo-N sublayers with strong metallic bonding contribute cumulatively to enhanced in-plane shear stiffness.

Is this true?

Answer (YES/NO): YES